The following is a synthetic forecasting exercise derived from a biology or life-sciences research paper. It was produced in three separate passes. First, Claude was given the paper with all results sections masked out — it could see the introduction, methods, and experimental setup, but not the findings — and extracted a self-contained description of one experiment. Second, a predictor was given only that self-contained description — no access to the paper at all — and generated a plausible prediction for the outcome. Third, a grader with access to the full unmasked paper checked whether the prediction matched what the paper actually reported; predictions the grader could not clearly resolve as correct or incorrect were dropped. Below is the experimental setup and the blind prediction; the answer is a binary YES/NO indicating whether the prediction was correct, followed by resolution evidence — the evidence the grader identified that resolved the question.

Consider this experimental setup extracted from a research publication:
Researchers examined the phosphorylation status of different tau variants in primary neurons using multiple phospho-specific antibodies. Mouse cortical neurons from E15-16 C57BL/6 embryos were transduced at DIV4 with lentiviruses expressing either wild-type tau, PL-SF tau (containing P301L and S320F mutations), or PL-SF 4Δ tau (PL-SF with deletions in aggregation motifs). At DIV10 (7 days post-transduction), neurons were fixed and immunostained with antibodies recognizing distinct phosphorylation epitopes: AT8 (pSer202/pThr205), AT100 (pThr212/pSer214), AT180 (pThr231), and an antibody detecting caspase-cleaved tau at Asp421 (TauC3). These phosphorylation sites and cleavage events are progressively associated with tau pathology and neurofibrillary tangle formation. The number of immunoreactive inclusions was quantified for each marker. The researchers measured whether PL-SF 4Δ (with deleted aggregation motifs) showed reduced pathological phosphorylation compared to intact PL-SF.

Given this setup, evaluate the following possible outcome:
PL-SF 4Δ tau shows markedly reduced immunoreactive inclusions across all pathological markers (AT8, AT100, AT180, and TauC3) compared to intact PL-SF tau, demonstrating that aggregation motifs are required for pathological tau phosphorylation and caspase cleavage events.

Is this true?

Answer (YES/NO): NO